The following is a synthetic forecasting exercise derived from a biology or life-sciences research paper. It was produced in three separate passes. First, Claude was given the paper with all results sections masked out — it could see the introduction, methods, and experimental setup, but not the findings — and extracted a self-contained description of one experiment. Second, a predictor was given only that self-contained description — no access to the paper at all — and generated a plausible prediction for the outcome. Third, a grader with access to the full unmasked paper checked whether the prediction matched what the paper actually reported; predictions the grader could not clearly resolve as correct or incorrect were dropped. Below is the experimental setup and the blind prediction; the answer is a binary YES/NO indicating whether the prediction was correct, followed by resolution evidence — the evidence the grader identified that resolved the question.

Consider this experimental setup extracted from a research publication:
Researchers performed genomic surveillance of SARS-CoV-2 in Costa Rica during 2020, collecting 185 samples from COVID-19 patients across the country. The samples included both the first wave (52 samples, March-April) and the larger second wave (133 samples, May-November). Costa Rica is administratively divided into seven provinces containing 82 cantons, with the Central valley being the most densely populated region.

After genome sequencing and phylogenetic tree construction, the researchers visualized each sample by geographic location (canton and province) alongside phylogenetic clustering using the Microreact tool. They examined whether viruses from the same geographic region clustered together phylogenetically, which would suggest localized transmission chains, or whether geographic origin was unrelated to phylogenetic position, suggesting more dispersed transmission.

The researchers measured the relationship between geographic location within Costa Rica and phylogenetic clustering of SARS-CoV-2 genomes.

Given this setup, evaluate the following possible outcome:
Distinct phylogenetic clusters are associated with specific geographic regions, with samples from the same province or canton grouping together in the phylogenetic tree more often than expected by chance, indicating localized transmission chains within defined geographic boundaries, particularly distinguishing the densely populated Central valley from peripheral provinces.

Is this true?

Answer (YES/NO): NO